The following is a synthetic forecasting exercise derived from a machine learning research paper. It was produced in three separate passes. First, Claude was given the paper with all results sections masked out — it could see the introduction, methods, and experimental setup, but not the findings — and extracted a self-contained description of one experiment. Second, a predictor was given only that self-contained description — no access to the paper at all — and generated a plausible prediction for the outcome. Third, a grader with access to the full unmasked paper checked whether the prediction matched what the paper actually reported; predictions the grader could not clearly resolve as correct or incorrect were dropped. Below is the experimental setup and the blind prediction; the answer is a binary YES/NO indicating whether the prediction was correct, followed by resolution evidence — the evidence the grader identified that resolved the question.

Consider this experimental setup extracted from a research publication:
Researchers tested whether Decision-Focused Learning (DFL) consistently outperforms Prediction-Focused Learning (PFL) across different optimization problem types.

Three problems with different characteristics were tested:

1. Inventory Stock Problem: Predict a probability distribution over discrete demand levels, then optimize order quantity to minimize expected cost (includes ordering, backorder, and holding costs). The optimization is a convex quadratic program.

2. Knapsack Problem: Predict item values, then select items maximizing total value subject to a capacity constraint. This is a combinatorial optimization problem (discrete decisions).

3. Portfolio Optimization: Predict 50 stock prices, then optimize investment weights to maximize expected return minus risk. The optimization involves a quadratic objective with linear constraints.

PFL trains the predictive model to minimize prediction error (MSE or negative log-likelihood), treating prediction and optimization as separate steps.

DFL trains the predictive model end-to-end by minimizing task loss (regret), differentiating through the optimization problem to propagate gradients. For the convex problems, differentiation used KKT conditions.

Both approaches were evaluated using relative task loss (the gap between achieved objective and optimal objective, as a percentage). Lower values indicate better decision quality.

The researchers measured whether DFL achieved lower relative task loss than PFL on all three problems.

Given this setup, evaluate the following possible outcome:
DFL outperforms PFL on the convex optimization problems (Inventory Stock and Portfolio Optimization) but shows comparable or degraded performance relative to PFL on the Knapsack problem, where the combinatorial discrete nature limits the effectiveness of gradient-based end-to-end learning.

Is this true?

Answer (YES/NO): NO